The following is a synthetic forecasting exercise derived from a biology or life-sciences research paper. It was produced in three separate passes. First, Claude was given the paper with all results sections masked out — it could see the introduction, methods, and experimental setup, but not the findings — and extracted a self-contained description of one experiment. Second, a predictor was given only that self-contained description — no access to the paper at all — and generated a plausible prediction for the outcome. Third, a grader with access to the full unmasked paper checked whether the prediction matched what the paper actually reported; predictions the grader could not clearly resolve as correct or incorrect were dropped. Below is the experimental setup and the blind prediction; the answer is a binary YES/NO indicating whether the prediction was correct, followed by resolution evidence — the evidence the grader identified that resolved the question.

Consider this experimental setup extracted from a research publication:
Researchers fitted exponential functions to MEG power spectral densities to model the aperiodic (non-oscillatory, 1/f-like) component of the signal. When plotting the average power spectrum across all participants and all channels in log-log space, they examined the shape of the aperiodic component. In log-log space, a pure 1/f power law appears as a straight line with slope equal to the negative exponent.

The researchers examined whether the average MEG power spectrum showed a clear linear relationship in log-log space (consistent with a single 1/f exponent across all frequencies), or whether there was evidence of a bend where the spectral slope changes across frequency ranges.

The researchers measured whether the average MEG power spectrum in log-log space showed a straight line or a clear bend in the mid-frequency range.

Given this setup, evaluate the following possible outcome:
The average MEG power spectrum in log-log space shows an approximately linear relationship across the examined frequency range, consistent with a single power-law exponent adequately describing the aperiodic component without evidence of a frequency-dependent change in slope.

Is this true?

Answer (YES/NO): NO